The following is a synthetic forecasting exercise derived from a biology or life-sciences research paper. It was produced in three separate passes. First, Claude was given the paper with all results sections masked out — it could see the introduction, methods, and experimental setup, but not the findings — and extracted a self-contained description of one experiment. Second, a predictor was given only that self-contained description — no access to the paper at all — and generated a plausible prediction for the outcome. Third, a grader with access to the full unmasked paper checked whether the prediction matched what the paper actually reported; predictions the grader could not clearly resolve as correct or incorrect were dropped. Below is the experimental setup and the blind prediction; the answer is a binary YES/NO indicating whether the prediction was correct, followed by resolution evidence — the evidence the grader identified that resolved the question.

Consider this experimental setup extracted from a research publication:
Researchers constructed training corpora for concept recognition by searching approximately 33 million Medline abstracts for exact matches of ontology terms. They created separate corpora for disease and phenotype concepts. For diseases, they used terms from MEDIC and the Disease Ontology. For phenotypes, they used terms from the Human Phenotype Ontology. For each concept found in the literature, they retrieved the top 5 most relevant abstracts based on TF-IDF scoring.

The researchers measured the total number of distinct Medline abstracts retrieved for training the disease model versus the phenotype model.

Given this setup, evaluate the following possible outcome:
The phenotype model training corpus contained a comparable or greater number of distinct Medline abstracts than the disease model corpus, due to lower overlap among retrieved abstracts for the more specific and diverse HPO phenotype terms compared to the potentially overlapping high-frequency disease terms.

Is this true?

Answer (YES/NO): NO